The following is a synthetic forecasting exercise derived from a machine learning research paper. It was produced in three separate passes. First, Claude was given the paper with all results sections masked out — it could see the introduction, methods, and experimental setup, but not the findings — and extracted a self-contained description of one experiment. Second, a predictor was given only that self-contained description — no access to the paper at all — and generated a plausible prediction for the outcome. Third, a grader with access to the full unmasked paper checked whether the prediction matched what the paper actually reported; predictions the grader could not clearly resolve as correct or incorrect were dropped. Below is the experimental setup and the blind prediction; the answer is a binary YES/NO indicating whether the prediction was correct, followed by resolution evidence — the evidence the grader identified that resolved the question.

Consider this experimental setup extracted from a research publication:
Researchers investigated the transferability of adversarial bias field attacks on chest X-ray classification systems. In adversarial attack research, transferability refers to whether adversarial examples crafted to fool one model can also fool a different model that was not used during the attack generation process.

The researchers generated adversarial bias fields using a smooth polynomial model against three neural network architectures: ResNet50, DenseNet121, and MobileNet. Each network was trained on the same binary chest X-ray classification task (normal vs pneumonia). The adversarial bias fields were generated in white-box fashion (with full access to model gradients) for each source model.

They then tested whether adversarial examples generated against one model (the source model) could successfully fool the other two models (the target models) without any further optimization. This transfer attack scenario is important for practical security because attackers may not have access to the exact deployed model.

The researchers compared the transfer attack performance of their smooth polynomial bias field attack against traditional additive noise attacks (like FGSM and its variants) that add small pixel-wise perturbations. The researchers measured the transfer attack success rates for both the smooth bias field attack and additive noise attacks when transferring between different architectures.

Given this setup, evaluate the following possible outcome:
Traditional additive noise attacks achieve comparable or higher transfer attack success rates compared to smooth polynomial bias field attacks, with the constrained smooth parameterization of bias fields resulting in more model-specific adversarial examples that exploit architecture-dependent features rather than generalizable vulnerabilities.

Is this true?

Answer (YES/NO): NO